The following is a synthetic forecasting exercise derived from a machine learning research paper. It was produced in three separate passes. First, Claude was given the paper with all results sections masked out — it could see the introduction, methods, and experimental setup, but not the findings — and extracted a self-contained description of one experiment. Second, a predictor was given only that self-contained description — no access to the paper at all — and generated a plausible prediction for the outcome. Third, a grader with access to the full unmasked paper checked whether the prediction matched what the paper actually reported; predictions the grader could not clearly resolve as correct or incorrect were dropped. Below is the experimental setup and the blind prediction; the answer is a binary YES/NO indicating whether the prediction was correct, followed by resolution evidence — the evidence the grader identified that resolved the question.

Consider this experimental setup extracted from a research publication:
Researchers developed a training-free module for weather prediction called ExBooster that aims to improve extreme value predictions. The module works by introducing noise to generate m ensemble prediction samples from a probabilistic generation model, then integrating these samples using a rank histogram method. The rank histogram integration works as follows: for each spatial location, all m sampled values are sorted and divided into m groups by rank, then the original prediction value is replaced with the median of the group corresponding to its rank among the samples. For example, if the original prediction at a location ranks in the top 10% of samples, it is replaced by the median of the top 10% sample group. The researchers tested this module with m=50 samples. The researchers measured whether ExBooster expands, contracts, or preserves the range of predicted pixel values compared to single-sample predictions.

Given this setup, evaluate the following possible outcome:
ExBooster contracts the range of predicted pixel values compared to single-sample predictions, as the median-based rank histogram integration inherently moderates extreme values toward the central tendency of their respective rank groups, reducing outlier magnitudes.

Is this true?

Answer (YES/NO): NO